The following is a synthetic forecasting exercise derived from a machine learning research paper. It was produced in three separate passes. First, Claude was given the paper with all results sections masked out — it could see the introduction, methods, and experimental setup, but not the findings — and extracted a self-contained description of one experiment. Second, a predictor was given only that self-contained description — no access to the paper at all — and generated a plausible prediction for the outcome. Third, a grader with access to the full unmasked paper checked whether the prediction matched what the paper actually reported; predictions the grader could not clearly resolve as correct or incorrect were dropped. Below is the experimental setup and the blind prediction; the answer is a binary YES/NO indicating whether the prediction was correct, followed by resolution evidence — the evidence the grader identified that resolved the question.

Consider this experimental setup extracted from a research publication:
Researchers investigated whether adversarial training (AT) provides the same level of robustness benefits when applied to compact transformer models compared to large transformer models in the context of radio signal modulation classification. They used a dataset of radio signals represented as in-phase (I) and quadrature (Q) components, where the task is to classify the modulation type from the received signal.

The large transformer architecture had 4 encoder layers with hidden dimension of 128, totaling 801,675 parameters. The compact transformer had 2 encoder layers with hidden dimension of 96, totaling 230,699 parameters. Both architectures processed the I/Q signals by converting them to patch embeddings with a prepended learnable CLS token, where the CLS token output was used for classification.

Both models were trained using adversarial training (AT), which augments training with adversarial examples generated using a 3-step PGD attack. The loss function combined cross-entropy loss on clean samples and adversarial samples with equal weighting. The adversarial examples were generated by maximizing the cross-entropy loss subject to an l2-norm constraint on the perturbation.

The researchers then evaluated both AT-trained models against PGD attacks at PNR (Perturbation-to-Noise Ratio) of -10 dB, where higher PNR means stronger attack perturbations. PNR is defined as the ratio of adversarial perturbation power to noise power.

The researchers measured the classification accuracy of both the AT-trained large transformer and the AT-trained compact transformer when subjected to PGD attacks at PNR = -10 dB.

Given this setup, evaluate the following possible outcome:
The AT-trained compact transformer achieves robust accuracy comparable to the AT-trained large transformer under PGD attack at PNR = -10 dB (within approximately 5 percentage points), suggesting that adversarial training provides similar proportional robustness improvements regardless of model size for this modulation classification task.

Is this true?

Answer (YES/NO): NO